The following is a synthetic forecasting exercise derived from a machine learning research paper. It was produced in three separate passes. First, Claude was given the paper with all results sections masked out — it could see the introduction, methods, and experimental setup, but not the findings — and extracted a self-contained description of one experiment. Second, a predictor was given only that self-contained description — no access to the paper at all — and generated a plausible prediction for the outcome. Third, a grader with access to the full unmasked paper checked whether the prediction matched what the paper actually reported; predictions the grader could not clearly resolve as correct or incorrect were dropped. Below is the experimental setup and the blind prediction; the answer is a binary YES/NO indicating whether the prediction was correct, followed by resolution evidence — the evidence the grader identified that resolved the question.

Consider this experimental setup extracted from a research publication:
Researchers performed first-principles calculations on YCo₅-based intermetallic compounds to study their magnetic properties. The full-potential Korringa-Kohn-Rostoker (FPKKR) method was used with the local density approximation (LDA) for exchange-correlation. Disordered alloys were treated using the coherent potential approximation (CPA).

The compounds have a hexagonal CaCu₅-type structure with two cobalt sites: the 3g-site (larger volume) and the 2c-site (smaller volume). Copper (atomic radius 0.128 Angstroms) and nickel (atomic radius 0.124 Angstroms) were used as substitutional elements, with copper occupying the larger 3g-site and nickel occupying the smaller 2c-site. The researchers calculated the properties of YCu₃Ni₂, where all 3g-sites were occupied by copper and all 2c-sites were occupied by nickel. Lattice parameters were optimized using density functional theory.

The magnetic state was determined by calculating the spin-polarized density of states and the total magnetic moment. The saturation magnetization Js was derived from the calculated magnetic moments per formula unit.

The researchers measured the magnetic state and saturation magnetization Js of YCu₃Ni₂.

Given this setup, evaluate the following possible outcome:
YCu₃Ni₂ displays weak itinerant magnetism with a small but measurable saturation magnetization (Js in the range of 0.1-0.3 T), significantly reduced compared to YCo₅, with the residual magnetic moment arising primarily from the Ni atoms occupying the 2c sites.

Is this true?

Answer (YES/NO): NO